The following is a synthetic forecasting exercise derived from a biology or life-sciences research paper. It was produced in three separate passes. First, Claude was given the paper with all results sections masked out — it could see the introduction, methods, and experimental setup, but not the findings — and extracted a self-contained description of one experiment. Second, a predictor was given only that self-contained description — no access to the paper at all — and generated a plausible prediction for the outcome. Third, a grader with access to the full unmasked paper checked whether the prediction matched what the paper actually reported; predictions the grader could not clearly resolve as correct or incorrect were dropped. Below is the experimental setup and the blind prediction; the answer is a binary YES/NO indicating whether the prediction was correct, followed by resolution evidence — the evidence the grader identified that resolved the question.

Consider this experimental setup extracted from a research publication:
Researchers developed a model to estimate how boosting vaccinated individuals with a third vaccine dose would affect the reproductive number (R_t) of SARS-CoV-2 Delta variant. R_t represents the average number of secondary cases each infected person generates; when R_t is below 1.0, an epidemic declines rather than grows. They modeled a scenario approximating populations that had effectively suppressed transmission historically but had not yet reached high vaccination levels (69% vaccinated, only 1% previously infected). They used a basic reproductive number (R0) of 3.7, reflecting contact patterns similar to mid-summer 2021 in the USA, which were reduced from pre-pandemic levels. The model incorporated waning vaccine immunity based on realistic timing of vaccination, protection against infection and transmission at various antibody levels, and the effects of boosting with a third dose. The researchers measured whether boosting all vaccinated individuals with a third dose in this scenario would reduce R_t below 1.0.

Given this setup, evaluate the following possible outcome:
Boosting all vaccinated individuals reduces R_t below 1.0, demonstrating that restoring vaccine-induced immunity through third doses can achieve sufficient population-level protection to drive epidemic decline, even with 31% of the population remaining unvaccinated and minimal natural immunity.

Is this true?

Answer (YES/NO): NO